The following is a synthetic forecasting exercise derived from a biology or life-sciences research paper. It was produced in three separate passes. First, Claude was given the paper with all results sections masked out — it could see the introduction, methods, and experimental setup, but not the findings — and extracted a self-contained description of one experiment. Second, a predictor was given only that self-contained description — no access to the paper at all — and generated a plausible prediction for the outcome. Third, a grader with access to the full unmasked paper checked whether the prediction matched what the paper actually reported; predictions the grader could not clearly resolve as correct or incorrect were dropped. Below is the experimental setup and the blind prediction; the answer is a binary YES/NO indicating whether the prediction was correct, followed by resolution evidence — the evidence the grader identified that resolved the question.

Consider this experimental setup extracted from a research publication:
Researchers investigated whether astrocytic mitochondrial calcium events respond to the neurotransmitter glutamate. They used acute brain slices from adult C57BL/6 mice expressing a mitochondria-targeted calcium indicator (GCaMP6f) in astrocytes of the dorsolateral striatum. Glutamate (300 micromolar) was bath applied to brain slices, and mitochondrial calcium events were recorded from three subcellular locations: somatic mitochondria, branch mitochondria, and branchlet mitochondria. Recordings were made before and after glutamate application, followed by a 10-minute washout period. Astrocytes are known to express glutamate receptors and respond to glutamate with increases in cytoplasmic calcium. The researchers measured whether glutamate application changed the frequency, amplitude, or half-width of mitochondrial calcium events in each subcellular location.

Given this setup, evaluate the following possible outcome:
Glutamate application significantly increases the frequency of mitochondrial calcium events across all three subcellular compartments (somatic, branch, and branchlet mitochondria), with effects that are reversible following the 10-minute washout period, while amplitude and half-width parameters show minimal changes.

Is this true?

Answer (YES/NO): NO